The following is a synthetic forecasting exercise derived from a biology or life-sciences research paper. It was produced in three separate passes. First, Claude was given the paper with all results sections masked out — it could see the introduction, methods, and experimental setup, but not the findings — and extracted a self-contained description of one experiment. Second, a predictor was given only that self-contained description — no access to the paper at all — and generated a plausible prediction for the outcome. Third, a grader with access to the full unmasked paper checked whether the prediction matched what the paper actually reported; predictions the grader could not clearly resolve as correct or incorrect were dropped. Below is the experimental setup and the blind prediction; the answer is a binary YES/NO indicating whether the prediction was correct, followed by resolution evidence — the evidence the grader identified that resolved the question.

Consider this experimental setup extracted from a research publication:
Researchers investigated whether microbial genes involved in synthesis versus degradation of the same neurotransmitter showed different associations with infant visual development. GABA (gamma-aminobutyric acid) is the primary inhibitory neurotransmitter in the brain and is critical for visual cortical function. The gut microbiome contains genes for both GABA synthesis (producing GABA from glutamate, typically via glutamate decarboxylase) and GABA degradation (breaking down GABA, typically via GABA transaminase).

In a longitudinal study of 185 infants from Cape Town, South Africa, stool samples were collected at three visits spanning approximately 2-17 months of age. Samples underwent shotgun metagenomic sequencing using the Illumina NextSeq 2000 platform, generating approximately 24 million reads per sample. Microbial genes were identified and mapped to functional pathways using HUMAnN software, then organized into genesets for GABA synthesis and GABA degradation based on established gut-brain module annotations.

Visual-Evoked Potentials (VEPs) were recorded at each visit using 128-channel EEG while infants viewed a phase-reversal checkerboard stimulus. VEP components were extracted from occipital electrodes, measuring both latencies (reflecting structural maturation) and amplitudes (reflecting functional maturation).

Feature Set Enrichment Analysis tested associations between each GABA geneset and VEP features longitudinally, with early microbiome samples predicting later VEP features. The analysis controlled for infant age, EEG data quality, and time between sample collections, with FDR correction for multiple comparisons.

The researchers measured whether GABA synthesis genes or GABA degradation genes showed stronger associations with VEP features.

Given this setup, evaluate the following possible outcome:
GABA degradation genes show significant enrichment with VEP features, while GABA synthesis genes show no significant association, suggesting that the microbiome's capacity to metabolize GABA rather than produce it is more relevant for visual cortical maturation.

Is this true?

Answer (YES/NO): NO